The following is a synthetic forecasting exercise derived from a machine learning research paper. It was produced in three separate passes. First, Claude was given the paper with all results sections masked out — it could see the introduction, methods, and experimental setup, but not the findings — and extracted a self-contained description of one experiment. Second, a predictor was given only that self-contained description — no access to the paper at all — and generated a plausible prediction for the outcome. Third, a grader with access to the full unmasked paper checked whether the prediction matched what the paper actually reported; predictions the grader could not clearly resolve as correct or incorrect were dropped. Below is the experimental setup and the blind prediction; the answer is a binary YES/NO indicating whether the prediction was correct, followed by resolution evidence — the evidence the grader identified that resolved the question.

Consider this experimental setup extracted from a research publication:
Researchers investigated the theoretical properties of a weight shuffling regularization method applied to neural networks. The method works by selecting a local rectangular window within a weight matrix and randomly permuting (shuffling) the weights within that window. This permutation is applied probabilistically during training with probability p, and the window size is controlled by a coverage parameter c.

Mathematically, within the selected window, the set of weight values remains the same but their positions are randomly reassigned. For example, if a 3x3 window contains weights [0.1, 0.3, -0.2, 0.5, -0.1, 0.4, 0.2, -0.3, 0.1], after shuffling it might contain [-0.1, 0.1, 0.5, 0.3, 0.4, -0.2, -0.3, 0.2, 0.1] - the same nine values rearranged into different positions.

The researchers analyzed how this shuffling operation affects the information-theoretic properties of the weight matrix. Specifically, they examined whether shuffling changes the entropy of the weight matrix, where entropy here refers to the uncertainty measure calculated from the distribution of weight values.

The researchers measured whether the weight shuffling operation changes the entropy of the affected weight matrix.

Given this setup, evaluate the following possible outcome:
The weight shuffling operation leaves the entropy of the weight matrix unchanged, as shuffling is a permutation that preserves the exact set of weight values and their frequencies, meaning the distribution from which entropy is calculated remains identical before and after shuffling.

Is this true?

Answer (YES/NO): YES